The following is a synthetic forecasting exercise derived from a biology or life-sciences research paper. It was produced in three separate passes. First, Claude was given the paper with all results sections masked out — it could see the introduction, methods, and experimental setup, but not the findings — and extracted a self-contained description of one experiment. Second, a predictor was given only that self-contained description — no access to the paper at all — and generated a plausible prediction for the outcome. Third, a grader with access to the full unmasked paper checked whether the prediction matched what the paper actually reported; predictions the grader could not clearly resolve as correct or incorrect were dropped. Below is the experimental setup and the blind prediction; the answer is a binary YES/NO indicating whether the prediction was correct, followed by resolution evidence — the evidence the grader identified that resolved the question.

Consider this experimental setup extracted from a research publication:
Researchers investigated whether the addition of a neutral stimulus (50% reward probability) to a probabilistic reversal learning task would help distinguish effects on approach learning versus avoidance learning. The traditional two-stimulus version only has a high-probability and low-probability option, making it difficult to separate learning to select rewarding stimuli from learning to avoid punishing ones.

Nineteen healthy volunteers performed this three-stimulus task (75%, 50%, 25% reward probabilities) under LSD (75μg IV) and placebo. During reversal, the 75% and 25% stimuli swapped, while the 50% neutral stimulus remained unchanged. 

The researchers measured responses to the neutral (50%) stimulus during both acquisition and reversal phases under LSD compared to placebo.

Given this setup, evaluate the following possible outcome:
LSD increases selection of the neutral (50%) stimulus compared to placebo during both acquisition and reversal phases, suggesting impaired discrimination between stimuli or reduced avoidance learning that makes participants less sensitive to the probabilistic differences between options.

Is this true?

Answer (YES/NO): NO